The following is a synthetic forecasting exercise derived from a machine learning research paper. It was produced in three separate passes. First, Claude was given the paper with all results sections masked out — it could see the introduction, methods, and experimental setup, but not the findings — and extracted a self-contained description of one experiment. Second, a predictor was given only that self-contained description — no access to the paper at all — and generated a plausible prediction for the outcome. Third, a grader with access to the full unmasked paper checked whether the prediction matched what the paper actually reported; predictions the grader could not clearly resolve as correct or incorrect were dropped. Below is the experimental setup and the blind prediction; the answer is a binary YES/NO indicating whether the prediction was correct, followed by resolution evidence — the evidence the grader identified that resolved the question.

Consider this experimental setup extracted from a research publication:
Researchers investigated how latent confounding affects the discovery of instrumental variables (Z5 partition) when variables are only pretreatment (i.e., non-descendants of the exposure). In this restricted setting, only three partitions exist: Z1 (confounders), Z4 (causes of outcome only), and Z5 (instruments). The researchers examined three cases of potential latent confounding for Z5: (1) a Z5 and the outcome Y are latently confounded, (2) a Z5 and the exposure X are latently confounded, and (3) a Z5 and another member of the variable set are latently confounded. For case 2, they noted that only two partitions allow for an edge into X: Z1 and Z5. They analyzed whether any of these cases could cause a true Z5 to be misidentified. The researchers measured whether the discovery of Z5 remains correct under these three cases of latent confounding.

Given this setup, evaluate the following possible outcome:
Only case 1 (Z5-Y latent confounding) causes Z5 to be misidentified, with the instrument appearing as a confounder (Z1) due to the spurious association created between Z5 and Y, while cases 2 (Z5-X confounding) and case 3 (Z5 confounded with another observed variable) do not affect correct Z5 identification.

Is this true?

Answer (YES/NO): NO